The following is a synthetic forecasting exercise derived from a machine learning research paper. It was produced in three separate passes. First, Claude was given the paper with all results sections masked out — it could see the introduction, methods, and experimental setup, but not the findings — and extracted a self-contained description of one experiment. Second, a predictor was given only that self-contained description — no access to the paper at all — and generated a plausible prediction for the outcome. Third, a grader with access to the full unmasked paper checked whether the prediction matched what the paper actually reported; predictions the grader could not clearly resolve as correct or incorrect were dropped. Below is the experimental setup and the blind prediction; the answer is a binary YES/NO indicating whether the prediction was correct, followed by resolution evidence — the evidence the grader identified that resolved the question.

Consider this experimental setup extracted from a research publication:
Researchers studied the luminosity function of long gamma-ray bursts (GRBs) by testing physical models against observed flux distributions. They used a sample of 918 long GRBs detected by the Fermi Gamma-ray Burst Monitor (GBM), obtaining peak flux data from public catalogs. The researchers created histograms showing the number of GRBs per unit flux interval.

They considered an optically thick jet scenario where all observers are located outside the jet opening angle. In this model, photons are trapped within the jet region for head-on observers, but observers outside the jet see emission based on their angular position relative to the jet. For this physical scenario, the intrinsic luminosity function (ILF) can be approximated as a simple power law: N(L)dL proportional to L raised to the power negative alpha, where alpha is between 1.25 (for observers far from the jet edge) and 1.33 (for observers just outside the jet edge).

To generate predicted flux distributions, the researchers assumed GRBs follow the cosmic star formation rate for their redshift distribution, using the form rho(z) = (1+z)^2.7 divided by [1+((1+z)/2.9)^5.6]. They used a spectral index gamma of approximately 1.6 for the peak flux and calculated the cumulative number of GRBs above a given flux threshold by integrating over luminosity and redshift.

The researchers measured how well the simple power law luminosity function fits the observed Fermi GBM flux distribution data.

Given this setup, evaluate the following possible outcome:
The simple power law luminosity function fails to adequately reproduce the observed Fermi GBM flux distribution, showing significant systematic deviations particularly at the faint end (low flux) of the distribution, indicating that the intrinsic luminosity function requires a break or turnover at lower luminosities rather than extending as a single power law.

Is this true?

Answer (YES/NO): YES